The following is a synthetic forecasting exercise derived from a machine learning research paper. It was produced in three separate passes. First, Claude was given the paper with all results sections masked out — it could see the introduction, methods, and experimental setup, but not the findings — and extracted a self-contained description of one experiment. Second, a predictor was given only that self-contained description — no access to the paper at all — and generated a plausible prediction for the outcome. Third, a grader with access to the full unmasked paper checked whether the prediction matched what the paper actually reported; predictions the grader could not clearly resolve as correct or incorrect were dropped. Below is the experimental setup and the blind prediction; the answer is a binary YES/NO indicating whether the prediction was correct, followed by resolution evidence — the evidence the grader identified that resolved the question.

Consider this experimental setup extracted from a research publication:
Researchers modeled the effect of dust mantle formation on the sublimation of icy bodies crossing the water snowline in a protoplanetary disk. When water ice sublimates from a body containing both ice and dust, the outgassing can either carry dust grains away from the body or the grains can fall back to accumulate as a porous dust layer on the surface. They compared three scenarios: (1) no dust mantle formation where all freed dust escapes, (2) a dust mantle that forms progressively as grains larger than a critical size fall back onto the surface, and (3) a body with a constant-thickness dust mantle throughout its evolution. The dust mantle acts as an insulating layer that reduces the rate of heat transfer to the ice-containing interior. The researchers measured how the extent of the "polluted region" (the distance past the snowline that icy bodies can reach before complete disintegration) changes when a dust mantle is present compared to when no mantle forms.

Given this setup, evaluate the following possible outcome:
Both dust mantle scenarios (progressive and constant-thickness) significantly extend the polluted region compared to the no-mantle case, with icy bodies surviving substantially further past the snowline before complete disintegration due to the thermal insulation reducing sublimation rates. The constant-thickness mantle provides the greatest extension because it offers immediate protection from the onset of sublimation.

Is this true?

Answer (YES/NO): NO